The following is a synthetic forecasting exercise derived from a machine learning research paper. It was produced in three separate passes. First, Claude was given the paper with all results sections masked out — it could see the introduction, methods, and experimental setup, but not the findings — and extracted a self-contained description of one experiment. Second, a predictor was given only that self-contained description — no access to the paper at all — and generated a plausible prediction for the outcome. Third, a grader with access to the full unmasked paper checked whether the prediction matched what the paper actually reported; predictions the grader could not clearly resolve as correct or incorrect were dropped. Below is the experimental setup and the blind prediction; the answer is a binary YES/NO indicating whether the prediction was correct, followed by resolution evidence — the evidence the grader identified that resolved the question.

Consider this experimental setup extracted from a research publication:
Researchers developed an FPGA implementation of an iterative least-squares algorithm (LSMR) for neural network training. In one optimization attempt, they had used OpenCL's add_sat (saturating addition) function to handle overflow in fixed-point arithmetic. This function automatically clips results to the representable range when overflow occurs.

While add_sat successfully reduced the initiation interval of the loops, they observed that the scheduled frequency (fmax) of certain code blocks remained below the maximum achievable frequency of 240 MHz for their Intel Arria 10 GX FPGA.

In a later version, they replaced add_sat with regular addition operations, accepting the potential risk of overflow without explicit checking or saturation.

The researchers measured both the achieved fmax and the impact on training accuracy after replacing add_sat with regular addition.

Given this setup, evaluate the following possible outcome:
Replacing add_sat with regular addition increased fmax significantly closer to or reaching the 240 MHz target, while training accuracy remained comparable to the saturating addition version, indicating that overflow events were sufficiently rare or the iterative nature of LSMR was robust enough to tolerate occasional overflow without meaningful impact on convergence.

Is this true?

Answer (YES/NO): YES